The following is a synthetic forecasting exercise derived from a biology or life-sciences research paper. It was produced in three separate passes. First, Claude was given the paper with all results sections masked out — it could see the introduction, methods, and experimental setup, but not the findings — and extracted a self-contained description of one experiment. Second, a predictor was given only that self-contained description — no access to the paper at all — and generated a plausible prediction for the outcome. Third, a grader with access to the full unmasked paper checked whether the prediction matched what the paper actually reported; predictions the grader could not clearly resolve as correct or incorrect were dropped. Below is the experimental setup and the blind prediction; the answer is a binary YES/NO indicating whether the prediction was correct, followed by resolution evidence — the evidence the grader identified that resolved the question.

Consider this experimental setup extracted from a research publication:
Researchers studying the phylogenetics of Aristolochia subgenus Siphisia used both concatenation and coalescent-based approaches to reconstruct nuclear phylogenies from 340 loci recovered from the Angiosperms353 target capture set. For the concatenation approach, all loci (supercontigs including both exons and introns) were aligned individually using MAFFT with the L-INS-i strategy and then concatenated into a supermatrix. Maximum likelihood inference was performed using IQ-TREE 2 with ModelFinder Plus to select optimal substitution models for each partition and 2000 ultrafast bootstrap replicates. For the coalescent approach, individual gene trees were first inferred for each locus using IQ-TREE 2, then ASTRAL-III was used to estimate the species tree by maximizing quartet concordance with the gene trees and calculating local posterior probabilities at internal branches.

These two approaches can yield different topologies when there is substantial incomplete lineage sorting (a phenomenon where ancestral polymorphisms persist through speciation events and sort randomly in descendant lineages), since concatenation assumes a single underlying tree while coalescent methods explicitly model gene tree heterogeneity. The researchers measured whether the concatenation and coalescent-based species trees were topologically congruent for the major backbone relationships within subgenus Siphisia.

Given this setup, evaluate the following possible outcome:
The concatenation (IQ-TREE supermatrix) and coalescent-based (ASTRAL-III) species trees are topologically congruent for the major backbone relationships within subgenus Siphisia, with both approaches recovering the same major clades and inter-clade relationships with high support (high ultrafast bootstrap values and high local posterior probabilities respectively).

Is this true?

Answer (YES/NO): YES